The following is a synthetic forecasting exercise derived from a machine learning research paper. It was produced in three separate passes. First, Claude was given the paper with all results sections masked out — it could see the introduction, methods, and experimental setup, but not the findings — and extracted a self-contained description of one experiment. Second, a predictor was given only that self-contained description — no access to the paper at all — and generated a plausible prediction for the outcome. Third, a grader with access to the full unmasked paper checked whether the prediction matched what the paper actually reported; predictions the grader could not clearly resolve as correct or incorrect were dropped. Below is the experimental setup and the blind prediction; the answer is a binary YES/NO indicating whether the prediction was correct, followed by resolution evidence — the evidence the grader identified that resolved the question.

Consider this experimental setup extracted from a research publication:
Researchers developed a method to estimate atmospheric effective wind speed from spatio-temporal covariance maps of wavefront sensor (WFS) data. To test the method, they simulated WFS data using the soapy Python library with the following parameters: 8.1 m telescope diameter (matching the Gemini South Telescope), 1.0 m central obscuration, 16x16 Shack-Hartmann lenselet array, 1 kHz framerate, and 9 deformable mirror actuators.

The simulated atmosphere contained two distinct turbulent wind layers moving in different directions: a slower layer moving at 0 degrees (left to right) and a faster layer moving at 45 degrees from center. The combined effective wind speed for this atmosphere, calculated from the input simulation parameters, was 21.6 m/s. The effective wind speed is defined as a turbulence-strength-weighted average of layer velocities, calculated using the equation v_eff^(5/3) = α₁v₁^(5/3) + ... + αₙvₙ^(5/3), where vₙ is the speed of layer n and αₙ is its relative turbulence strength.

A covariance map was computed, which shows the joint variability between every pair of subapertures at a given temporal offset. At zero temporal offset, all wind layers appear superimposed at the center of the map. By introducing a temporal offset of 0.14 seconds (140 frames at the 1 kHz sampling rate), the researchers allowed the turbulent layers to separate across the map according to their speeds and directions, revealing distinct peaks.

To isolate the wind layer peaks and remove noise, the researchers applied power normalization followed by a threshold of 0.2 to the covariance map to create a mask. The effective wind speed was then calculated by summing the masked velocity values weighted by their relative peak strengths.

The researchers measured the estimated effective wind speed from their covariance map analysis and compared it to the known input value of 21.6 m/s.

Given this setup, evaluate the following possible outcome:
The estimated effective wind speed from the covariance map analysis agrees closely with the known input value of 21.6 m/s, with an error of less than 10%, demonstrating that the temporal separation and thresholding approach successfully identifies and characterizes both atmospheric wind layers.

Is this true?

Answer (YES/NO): YES